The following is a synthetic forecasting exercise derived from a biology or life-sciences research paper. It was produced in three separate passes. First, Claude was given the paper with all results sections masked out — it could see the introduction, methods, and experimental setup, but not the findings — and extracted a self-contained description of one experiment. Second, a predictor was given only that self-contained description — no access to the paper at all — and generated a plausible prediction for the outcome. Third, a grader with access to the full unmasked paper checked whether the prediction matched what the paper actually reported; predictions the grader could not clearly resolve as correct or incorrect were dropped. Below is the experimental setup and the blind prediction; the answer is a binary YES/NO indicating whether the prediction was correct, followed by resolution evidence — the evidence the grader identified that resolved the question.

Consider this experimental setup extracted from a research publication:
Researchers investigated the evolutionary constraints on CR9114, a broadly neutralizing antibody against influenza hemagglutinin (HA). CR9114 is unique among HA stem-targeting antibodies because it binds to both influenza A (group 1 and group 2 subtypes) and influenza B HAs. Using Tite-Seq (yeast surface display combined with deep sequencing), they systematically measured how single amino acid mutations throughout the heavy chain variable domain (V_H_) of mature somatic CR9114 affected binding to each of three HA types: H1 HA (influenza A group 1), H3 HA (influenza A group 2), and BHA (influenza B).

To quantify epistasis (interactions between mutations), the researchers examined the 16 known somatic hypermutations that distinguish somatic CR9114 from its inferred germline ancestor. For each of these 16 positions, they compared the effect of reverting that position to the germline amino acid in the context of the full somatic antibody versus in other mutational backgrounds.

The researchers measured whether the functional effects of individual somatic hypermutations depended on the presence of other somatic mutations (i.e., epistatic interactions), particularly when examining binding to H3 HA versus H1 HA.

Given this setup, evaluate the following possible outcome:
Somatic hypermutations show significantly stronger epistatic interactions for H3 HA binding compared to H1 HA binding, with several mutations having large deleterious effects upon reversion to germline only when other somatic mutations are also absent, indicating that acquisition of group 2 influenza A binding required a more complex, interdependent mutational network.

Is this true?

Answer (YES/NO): NO